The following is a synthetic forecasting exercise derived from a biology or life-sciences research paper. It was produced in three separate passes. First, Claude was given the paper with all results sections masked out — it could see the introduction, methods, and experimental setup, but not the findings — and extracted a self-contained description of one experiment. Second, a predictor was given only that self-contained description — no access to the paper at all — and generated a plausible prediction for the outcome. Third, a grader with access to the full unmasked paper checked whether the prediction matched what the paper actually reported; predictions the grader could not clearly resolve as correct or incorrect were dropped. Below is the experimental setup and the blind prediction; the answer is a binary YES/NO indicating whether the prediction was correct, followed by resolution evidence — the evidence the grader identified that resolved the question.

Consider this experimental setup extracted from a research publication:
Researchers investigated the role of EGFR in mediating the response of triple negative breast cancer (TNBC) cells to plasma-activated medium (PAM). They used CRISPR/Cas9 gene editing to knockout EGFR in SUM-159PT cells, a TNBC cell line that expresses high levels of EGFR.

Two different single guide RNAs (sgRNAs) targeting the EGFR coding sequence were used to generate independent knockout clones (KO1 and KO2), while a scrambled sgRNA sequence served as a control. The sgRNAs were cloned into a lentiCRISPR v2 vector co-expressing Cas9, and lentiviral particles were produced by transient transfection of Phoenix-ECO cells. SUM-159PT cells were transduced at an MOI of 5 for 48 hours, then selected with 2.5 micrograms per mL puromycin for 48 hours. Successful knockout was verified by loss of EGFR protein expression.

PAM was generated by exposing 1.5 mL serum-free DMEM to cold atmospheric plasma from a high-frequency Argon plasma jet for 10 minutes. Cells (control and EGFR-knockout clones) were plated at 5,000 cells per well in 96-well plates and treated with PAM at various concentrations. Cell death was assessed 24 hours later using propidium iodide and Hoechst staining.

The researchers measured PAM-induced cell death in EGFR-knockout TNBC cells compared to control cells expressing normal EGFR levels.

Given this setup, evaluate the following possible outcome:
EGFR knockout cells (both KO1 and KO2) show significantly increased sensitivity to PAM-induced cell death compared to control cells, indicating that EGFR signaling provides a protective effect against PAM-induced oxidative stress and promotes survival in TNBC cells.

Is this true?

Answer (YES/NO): NO